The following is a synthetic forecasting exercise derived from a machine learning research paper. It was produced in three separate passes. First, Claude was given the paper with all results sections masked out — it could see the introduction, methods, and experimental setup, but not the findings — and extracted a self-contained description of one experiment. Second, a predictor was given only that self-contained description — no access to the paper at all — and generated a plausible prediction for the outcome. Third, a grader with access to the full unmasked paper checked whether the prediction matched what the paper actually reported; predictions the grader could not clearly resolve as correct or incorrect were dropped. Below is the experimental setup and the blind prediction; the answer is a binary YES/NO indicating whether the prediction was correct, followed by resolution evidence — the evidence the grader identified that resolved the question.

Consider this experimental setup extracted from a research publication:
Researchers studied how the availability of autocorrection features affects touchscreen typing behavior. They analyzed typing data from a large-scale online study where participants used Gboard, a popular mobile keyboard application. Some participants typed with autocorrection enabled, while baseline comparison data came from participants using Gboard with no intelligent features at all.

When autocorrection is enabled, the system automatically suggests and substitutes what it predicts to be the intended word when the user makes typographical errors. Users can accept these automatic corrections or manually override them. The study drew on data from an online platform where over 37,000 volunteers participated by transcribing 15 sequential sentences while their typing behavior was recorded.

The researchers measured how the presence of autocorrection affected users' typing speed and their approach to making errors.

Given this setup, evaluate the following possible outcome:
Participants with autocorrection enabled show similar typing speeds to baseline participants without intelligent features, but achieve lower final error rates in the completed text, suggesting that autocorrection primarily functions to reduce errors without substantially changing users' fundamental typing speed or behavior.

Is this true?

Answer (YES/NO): NO